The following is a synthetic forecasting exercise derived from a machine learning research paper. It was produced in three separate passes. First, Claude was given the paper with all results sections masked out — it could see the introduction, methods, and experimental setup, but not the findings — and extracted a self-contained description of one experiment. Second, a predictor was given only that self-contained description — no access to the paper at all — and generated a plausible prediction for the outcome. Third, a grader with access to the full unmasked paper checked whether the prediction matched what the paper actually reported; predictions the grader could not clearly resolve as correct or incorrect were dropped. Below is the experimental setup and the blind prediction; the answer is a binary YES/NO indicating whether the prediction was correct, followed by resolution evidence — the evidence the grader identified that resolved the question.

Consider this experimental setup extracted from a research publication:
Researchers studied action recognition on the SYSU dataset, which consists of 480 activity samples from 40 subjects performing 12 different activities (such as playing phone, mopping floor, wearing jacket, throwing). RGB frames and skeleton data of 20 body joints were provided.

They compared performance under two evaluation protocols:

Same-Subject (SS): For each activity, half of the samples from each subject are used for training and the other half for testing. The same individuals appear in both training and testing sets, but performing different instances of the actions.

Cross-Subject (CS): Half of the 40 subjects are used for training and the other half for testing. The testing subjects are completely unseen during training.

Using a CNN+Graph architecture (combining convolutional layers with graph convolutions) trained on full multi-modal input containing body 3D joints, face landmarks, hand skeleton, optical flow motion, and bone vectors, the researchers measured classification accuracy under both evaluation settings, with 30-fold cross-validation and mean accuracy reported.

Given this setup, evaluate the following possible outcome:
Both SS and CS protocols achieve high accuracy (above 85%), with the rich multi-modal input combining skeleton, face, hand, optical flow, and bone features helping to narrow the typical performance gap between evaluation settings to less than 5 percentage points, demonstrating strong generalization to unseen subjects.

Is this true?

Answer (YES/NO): YES